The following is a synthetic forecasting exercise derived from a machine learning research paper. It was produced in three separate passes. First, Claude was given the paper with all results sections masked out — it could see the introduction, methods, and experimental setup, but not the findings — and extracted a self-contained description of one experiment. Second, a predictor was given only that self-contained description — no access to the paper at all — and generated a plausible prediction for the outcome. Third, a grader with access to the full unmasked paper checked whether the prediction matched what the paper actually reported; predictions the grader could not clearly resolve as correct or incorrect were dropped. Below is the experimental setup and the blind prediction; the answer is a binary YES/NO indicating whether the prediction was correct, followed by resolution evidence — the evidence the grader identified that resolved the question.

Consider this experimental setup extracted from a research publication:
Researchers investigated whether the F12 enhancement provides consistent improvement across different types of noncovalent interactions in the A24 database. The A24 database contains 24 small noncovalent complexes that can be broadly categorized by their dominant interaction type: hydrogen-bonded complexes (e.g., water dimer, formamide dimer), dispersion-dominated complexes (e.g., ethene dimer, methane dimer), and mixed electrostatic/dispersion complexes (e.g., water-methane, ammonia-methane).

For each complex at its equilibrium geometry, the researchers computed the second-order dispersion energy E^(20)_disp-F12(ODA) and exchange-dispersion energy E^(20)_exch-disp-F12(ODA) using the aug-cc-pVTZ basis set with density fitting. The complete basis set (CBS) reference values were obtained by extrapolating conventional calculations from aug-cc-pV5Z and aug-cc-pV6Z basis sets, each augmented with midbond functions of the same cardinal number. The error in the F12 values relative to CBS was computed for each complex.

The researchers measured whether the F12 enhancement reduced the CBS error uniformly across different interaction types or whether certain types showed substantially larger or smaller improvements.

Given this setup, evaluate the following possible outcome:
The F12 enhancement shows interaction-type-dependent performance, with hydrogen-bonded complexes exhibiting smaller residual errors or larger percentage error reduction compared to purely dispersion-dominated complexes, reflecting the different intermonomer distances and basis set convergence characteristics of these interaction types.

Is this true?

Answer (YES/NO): NO